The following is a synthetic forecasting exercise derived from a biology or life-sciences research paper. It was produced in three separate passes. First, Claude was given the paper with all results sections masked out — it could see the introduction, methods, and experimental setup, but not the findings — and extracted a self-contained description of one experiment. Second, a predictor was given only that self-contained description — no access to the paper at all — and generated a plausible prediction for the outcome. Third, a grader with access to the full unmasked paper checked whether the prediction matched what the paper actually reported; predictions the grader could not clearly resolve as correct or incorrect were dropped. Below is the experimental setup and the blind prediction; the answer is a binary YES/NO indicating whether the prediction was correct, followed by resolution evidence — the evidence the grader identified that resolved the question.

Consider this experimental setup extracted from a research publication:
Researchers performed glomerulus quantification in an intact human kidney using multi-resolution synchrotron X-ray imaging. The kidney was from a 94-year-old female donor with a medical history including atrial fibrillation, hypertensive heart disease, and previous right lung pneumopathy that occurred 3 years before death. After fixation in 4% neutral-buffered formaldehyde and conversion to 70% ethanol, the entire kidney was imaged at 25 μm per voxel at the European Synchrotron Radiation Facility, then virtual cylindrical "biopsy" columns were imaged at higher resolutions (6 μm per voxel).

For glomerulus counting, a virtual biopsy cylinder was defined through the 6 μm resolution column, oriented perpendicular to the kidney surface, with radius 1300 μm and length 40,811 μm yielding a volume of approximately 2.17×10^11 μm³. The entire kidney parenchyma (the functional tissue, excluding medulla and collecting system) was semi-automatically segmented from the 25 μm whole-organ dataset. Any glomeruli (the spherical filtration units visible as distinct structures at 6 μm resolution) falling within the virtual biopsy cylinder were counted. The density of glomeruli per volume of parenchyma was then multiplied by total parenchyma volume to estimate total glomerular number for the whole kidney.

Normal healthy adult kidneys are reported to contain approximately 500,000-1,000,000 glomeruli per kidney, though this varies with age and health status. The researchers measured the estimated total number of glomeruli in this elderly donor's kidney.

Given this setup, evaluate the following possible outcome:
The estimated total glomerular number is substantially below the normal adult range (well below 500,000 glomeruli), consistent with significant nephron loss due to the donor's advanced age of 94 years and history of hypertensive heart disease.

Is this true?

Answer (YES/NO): YES